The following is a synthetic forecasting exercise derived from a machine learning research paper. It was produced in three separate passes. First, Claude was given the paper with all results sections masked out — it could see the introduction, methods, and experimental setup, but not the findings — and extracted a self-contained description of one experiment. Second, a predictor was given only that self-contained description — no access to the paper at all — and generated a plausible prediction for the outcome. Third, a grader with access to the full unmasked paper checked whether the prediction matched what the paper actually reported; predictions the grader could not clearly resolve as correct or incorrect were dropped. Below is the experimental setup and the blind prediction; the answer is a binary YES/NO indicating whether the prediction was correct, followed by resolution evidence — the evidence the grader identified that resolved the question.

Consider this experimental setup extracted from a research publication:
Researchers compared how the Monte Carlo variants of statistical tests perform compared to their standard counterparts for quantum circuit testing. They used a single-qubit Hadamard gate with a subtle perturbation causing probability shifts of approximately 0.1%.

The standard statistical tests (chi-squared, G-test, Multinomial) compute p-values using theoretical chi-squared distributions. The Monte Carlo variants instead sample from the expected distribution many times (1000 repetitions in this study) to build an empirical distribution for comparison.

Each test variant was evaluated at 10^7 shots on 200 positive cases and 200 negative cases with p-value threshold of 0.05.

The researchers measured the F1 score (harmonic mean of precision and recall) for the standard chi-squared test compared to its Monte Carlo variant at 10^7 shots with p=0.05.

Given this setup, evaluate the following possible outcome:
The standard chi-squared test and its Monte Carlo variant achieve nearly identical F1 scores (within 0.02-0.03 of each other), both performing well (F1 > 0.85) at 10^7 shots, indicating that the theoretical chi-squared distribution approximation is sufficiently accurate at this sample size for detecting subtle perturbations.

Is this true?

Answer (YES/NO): NO